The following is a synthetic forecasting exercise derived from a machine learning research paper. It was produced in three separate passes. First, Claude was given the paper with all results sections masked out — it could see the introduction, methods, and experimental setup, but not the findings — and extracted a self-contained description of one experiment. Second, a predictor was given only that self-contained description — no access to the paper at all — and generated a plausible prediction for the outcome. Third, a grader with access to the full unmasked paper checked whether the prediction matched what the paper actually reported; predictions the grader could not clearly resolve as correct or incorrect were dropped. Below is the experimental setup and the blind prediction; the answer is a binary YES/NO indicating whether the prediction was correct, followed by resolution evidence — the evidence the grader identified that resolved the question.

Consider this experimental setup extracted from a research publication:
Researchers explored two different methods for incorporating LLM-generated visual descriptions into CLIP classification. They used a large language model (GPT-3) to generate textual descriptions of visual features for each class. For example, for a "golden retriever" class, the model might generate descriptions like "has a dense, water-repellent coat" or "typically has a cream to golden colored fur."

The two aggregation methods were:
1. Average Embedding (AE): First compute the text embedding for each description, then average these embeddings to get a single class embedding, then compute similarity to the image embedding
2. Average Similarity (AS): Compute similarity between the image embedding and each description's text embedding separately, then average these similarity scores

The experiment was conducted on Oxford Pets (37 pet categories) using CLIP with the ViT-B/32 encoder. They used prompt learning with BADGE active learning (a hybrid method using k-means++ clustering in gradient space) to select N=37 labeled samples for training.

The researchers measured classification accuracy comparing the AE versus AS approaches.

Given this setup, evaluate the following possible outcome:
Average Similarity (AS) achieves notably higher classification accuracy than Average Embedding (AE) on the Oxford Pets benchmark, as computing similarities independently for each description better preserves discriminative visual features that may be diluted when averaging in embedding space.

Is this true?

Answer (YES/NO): YES